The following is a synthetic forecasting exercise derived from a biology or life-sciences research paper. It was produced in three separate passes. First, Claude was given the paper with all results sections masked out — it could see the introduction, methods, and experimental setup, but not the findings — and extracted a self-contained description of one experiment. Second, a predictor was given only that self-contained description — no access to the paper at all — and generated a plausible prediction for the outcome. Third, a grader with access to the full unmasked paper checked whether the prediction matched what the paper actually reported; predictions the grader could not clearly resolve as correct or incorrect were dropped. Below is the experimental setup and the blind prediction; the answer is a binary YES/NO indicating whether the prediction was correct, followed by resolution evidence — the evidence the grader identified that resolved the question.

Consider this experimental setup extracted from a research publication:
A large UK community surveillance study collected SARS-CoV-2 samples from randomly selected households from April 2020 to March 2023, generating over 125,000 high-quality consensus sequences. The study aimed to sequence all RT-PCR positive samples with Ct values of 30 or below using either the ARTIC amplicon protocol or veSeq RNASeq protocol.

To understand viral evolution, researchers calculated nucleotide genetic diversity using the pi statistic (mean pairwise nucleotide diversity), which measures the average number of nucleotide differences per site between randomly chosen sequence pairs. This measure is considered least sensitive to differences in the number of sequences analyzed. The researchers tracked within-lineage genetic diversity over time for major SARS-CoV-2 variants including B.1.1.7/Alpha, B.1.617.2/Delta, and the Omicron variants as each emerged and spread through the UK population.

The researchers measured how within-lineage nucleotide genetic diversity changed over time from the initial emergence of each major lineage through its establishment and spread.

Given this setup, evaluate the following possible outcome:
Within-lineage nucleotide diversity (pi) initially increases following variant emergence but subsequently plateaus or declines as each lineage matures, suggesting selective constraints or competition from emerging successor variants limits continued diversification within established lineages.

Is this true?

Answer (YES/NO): NO